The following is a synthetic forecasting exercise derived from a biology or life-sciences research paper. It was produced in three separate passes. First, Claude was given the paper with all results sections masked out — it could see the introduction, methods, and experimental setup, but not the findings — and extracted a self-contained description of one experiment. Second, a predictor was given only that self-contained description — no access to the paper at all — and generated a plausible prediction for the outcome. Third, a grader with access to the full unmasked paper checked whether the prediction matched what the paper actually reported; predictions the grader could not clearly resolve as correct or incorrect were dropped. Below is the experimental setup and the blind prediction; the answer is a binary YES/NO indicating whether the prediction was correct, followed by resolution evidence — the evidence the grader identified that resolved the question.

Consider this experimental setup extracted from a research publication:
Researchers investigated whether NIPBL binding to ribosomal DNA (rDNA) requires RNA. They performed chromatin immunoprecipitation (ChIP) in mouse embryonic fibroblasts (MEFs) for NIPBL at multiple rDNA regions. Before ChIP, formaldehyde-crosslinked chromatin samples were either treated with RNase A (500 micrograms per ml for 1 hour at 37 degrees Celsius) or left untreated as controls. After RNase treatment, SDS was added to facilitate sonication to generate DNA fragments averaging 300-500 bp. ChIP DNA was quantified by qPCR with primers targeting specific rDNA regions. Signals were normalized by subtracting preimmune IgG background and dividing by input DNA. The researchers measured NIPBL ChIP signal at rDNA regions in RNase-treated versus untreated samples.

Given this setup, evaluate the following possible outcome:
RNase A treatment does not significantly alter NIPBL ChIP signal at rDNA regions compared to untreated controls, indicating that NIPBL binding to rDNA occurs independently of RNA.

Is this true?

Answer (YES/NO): NO